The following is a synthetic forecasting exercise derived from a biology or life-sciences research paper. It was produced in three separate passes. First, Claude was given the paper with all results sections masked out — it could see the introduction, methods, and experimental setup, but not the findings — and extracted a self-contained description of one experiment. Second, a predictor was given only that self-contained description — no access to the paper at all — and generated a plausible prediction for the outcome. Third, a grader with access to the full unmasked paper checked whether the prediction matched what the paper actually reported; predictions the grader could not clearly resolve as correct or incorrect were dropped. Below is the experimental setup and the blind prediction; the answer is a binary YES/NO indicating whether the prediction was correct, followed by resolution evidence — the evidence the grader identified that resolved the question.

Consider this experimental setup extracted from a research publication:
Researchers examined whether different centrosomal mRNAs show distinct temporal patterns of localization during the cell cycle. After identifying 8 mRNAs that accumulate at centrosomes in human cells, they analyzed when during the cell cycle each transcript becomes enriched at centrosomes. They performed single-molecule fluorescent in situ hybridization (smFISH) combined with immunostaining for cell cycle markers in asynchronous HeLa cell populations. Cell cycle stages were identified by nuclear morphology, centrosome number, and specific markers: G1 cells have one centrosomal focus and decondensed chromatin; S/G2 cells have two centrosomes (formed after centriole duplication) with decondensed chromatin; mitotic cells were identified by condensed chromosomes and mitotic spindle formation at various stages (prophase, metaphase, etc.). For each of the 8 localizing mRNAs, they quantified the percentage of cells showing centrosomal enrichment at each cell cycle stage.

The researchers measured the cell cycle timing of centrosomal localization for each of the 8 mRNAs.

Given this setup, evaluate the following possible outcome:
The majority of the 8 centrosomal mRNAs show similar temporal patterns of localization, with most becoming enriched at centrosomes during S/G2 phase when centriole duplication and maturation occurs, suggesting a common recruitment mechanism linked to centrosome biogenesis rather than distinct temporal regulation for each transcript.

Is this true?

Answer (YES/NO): NO